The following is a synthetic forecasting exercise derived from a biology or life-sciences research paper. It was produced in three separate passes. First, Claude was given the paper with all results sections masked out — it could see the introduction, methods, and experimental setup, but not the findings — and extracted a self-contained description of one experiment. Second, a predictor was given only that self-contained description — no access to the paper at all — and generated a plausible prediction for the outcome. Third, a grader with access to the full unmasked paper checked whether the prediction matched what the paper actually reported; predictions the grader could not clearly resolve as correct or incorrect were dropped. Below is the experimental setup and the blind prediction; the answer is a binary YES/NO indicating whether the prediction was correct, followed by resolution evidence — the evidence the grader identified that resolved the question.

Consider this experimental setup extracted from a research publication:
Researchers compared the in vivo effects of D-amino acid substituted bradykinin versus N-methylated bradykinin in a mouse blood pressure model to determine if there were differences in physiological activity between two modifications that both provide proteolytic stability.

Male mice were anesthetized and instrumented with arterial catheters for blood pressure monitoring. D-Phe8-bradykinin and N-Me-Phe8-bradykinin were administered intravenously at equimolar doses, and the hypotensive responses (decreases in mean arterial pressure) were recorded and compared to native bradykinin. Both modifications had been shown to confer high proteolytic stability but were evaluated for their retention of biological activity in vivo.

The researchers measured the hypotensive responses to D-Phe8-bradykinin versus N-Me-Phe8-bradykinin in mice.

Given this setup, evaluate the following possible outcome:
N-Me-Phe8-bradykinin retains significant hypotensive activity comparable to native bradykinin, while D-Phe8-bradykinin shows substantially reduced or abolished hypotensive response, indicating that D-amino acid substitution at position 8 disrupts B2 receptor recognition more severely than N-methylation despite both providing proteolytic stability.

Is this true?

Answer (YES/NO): NO